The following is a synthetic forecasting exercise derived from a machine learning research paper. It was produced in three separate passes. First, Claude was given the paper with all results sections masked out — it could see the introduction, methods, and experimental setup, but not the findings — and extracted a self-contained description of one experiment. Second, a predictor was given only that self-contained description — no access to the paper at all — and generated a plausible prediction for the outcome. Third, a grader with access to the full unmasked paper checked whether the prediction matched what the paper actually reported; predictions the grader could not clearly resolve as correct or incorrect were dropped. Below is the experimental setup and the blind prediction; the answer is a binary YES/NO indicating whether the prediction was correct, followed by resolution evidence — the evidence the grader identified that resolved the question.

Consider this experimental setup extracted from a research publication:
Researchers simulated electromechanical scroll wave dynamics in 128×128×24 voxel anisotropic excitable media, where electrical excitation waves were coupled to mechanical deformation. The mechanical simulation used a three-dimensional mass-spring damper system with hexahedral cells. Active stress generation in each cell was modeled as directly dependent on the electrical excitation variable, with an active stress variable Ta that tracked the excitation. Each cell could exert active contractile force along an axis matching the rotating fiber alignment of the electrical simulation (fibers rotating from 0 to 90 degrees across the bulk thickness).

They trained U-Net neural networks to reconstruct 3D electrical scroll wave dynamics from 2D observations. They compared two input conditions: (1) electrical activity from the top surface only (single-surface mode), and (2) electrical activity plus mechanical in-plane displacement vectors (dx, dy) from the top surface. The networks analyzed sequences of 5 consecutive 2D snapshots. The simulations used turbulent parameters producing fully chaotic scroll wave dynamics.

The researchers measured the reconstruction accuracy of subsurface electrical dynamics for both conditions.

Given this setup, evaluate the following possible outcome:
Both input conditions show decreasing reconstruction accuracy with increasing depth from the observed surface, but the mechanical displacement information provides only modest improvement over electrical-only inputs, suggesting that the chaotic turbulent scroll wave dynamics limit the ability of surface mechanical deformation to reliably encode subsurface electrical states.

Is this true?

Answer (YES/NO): YES